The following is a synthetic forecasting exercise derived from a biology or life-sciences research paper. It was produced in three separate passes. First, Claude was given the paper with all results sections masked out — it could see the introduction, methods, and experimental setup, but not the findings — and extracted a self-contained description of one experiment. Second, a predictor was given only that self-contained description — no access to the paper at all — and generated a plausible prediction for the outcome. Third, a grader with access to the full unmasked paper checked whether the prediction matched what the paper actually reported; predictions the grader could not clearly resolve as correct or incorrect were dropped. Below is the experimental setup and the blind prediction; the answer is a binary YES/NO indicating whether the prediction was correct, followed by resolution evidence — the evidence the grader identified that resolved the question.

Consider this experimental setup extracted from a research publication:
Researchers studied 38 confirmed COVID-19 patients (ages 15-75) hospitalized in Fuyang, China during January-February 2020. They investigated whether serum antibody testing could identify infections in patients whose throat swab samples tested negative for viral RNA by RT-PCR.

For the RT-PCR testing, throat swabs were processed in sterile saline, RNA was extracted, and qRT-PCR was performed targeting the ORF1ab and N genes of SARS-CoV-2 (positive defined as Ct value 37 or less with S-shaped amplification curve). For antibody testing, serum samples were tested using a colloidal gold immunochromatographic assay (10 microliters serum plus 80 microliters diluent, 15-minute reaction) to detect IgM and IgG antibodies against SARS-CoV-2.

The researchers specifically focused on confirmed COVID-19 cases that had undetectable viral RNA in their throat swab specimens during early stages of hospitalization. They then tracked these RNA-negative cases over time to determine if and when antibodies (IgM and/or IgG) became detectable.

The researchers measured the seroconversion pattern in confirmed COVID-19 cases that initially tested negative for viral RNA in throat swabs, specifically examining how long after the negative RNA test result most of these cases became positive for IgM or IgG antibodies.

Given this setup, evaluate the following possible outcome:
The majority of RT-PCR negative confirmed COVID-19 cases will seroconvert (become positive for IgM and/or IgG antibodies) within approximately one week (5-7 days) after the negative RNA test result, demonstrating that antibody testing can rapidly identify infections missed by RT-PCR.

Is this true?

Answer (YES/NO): YES